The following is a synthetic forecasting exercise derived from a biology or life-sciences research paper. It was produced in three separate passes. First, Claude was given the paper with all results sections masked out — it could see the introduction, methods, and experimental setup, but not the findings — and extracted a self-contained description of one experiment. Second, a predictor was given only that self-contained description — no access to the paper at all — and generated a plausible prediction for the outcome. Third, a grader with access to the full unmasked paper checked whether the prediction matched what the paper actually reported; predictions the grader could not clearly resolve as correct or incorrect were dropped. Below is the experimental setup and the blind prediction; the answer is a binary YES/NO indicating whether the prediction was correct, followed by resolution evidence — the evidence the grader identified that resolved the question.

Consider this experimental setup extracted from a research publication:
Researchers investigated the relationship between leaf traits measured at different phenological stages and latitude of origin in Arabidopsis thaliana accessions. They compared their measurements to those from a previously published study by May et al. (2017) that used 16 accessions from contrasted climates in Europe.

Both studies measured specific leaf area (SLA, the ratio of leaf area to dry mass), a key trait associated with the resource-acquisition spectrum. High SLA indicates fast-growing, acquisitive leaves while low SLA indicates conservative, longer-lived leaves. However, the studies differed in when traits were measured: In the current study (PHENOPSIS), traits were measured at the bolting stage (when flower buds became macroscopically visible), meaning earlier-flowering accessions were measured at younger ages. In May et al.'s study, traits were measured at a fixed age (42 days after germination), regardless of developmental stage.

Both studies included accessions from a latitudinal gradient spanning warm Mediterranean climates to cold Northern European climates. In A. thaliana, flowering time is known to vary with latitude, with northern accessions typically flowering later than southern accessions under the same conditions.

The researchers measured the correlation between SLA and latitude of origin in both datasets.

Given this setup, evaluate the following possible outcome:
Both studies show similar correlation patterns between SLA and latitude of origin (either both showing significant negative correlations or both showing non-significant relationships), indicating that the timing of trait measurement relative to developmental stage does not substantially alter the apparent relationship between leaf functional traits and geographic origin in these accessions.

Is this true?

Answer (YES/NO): NO